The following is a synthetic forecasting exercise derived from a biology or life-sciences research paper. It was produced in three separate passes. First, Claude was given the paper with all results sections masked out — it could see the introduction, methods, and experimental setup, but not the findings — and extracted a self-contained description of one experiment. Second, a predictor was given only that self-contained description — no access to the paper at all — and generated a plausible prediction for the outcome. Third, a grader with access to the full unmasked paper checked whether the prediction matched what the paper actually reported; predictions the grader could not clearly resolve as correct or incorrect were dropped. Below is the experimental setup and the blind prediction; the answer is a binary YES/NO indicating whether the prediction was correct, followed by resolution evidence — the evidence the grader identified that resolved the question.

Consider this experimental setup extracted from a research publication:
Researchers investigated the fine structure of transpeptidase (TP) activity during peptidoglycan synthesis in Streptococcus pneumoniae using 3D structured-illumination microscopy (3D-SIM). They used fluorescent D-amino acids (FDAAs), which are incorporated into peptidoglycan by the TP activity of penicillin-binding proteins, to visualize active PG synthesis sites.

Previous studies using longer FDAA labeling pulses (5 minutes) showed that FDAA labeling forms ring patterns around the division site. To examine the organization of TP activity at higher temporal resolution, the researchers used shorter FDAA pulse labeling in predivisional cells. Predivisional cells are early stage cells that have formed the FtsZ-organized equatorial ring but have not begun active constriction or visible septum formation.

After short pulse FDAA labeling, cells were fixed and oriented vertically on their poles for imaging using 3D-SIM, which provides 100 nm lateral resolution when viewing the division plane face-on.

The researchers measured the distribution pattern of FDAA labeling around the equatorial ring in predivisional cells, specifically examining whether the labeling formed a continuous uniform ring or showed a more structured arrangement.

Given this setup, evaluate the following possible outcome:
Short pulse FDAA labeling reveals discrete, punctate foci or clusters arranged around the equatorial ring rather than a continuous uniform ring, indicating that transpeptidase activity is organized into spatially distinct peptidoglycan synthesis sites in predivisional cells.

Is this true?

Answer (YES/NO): YES